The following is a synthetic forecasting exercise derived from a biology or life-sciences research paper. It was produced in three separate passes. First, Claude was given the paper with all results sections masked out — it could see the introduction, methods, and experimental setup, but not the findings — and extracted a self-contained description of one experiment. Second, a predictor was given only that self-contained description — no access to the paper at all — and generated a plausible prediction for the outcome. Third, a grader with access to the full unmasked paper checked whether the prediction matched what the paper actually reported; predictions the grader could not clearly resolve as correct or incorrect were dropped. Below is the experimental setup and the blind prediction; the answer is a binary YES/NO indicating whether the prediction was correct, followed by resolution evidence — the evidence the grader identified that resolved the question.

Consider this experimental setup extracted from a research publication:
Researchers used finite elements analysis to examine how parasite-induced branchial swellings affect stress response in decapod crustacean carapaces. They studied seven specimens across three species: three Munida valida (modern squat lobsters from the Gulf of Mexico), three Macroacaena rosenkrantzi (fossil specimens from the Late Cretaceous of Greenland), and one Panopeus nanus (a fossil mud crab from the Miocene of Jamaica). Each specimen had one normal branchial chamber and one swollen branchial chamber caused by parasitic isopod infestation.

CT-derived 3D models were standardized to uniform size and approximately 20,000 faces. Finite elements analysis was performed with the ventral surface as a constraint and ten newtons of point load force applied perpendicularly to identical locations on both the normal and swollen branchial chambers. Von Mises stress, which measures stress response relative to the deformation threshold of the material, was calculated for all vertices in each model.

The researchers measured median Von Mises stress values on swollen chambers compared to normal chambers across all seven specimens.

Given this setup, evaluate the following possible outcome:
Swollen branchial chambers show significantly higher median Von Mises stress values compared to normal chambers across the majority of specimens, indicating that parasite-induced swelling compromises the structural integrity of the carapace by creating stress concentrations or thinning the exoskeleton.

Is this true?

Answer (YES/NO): NO